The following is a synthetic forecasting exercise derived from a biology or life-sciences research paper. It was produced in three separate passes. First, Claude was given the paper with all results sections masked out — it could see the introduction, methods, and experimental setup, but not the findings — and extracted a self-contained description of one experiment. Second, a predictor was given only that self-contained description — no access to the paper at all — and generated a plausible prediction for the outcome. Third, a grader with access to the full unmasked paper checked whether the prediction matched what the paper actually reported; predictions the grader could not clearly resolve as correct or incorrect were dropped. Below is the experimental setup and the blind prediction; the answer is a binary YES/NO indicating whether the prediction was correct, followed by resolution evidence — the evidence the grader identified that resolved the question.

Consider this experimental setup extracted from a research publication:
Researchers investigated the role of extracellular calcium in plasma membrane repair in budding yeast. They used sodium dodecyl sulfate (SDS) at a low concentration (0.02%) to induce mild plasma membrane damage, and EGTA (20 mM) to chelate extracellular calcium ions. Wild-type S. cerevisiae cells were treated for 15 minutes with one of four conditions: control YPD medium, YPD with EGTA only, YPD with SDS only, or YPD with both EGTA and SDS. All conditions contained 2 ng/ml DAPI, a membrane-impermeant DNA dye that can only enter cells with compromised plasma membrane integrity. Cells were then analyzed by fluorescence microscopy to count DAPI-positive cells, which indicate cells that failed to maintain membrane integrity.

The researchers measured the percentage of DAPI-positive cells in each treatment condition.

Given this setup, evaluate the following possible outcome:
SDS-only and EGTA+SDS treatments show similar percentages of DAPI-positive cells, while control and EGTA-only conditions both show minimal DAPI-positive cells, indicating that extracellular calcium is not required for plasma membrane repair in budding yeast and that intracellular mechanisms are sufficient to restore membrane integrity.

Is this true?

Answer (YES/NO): NO